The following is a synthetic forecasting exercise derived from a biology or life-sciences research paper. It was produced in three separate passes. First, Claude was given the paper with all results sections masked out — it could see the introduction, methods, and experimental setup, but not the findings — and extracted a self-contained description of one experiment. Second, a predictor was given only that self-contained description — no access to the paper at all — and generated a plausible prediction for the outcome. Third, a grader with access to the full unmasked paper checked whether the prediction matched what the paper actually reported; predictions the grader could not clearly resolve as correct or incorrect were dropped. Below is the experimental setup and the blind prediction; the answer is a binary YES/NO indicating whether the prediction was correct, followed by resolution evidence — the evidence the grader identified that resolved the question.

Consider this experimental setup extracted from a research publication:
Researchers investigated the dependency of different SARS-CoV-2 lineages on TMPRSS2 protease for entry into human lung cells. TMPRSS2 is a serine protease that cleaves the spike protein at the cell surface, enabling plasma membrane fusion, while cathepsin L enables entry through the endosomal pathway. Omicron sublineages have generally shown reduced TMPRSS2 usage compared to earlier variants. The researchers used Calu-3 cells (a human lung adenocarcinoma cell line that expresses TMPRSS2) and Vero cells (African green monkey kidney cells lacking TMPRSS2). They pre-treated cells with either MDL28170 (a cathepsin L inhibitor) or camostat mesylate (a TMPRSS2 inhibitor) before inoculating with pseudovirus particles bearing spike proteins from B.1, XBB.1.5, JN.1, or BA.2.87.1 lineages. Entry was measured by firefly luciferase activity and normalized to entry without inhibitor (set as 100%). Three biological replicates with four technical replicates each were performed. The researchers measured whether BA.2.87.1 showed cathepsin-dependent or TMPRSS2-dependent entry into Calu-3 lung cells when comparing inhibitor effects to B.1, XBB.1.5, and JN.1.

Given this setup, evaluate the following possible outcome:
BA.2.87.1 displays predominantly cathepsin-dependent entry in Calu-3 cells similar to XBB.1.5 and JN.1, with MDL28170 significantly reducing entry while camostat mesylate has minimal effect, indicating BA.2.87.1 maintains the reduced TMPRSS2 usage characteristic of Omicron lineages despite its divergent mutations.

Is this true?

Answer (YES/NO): NO